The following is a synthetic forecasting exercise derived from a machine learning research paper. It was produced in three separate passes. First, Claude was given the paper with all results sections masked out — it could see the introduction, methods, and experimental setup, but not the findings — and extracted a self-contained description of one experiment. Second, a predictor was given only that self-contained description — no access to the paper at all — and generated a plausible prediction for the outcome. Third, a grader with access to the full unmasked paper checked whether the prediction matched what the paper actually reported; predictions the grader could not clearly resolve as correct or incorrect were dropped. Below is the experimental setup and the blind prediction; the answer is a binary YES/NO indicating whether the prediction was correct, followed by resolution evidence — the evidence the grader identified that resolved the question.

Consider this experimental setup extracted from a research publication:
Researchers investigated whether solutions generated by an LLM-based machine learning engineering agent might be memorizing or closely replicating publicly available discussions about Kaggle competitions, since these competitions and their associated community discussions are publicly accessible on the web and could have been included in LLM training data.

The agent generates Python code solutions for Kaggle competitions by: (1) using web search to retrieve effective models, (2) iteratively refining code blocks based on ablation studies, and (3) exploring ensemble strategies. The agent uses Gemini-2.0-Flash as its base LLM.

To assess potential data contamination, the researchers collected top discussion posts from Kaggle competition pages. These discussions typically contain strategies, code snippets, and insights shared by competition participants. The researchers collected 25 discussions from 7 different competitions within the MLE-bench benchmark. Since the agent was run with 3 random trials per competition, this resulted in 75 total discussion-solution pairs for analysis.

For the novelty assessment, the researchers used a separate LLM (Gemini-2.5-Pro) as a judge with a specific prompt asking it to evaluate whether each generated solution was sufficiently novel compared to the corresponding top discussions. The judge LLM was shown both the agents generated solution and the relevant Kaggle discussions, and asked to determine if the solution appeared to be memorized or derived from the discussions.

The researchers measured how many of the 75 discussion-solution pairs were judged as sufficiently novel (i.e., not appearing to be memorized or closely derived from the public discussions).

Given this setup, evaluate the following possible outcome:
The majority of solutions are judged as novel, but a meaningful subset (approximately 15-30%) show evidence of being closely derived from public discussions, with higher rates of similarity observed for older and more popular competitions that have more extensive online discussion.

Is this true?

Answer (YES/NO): NO